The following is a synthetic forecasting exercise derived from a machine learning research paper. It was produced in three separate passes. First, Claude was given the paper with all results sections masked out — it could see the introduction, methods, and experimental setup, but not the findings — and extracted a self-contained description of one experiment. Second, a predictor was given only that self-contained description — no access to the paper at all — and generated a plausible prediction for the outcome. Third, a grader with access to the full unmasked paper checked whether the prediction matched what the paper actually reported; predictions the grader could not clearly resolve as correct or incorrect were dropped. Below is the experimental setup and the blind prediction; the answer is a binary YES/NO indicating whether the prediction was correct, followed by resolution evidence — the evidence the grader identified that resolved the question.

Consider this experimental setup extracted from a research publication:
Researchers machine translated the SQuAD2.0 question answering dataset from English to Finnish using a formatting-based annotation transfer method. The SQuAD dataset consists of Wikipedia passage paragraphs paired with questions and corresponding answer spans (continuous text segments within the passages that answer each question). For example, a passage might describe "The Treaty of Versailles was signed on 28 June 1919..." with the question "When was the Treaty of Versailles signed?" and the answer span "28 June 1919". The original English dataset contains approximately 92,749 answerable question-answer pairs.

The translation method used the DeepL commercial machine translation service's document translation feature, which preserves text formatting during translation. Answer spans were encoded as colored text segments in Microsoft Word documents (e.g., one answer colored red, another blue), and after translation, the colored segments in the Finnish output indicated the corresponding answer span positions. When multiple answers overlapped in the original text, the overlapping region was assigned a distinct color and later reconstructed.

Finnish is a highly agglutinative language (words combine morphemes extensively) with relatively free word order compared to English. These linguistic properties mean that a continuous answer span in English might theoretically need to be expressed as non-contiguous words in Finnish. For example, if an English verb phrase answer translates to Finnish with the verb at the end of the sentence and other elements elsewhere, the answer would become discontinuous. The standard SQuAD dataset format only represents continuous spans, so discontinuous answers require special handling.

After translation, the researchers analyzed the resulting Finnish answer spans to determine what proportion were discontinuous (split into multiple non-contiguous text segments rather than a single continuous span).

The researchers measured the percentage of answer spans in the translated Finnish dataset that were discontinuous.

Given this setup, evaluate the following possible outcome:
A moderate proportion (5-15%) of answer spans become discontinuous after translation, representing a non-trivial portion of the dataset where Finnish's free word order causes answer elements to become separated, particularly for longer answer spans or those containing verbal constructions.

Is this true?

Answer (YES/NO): NO